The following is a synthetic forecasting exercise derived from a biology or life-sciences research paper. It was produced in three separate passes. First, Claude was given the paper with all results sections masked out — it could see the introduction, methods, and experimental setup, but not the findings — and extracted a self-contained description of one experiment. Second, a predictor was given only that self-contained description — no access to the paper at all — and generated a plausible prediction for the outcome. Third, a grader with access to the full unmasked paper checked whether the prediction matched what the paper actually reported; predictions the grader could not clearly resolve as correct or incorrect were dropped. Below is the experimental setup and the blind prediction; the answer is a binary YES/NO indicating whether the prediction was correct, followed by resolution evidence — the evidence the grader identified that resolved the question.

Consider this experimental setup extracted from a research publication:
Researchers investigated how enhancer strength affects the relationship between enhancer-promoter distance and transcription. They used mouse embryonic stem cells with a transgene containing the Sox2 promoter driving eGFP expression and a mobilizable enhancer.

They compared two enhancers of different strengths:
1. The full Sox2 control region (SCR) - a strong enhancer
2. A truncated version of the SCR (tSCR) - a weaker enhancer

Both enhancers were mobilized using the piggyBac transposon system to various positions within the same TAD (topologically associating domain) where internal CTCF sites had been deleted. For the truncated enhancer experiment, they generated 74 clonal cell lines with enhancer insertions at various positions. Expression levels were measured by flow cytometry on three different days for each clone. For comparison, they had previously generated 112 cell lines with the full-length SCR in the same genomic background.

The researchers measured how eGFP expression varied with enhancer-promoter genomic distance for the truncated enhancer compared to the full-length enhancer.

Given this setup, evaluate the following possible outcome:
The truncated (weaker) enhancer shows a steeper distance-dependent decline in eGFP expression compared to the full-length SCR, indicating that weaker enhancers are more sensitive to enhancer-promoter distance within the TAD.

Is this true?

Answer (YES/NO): NO